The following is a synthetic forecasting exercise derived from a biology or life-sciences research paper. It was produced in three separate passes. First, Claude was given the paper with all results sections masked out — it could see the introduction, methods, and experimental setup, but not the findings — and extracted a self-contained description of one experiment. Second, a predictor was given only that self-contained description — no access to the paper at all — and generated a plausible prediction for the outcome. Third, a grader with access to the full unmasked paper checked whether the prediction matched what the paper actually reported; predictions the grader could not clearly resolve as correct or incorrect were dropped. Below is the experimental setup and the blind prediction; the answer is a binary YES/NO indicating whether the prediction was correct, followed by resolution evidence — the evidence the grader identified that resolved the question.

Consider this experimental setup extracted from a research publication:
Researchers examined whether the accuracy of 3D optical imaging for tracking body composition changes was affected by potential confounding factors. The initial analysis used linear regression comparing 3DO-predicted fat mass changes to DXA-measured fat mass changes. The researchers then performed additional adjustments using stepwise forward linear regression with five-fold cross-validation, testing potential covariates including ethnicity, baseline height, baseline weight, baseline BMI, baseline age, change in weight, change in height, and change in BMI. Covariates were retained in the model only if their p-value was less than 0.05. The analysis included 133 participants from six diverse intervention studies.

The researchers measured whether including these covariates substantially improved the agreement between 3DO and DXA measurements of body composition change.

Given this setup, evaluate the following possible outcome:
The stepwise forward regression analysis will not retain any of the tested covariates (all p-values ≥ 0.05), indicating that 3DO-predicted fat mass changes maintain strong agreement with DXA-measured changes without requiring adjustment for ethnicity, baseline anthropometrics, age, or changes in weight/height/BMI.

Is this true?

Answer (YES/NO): NO